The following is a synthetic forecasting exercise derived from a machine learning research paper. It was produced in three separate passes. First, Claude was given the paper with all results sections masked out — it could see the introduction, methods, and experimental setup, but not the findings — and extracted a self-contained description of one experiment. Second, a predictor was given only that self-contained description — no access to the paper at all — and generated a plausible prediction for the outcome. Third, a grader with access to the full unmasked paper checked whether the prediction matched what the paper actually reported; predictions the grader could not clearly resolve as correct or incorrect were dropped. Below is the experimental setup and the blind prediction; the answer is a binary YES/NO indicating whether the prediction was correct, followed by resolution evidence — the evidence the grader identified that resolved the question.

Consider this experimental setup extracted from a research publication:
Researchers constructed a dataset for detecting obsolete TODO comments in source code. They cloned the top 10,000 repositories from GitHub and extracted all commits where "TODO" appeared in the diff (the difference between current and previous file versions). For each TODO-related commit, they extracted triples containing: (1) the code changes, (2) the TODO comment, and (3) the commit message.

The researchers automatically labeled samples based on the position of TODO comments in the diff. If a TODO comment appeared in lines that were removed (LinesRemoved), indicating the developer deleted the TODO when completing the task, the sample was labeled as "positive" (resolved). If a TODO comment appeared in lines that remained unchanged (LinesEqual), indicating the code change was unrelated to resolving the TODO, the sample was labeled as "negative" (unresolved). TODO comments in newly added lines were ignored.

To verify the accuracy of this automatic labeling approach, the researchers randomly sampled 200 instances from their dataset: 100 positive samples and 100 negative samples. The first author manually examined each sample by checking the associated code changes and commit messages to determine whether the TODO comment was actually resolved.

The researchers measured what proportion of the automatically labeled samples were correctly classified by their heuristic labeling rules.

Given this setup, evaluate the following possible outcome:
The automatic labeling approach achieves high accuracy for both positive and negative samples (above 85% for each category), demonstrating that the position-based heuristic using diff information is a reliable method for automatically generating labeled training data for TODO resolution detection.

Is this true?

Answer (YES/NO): YES